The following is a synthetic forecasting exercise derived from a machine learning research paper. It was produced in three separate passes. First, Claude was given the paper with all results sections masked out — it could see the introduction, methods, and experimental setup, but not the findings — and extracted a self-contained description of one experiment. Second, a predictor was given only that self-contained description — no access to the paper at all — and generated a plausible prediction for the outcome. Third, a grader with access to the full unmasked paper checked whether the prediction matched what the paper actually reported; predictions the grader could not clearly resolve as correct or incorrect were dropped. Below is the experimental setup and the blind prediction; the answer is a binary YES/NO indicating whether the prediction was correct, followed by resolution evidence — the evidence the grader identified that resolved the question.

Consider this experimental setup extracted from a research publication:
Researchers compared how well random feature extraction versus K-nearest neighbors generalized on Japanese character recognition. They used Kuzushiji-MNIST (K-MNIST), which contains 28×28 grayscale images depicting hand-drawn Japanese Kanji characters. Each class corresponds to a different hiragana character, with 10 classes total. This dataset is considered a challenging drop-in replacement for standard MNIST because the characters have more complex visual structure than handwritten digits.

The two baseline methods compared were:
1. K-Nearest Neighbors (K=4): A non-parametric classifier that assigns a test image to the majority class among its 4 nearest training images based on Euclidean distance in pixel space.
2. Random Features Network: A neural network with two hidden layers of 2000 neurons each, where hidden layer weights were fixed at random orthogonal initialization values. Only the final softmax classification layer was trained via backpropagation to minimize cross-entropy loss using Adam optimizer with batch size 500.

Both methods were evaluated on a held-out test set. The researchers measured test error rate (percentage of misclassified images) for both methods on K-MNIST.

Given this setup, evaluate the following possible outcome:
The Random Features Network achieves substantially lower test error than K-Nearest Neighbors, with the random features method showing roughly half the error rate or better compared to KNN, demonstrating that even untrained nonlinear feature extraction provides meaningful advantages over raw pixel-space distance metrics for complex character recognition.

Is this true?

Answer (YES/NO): NO